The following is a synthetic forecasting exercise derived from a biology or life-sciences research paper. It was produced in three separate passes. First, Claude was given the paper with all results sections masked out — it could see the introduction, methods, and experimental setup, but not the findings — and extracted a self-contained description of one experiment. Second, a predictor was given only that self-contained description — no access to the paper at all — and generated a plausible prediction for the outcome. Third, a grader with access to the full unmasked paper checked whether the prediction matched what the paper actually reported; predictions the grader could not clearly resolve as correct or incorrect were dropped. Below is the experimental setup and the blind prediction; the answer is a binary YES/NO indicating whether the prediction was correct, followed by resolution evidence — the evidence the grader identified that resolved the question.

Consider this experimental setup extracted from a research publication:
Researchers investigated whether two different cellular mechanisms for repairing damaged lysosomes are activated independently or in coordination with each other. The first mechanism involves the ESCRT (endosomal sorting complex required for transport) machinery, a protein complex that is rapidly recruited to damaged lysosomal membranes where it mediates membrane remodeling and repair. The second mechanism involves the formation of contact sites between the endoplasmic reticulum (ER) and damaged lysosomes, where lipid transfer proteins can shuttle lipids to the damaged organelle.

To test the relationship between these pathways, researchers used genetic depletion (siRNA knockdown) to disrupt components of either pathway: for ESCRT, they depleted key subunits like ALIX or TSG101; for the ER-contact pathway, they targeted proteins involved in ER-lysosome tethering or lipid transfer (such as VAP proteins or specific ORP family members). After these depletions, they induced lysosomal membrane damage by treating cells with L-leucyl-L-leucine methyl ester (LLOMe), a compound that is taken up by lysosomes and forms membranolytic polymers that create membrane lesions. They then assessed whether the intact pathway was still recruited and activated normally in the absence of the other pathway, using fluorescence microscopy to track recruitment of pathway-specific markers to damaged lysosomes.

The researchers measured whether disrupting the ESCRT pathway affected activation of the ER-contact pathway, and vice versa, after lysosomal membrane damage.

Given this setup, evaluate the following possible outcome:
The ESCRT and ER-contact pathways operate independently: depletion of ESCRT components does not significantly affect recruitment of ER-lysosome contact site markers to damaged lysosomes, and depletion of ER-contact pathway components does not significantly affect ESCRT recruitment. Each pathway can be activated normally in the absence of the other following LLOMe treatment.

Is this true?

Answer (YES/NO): YES